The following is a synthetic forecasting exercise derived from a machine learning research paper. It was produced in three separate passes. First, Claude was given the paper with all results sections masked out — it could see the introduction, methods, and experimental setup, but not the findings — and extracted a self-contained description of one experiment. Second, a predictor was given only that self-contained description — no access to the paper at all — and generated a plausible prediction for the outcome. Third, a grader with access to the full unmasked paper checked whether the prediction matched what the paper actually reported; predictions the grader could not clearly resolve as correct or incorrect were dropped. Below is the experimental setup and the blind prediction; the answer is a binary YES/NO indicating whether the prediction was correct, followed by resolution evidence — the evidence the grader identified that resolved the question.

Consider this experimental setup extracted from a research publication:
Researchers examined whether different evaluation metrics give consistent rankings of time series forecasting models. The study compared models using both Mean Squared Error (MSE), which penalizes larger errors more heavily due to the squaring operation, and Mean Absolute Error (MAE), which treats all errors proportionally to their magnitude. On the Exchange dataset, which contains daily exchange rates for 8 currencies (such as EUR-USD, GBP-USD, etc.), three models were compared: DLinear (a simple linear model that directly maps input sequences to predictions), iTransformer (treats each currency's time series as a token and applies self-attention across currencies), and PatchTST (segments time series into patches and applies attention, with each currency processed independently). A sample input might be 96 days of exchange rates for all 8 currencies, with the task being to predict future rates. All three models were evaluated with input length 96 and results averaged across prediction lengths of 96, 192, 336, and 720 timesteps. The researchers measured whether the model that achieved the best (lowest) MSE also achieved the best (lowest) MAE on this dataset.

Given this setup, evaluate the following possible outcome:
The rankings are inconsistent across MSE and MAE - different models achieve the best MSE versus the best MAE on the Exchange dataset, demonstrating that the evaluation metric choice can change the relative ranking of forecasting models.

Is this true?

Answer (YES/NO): YES